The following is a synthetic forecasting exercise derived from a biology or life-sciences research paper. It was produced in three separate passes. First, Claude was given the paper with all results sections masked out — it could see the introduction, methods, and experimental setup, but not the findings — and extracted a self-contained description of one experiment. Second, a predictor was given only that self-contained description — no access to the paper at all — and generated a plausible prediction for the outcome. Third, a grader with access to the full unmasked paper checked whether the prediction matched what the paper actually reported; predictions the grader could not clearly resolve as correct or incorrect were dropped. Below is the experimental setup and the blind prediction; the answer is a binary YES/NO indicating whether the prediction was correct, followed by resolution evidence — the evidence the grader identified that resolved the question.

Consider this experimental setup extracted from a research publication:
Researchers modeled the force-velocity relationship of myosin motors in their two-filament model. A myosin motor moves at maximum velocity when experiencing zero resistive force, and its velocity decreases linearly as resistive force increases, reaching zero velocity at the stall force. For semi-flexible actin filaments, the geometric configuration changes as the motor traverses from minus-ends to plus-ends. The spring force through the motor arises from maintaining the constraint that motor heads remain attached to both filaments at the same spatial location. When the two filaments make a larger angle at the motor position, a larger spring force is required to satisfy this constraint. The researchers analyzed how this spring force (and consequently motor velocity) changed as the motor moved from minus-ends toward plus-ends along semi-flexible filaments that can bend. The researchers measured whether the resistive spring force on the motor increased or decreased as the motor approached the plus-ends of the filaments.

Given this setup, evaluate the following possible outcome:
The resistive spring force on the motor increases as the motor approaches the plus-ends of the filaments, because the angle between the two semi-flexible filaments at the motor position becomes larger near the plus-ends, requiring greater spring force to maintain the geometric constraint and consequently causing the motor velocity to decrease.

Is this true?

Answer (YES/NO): NO